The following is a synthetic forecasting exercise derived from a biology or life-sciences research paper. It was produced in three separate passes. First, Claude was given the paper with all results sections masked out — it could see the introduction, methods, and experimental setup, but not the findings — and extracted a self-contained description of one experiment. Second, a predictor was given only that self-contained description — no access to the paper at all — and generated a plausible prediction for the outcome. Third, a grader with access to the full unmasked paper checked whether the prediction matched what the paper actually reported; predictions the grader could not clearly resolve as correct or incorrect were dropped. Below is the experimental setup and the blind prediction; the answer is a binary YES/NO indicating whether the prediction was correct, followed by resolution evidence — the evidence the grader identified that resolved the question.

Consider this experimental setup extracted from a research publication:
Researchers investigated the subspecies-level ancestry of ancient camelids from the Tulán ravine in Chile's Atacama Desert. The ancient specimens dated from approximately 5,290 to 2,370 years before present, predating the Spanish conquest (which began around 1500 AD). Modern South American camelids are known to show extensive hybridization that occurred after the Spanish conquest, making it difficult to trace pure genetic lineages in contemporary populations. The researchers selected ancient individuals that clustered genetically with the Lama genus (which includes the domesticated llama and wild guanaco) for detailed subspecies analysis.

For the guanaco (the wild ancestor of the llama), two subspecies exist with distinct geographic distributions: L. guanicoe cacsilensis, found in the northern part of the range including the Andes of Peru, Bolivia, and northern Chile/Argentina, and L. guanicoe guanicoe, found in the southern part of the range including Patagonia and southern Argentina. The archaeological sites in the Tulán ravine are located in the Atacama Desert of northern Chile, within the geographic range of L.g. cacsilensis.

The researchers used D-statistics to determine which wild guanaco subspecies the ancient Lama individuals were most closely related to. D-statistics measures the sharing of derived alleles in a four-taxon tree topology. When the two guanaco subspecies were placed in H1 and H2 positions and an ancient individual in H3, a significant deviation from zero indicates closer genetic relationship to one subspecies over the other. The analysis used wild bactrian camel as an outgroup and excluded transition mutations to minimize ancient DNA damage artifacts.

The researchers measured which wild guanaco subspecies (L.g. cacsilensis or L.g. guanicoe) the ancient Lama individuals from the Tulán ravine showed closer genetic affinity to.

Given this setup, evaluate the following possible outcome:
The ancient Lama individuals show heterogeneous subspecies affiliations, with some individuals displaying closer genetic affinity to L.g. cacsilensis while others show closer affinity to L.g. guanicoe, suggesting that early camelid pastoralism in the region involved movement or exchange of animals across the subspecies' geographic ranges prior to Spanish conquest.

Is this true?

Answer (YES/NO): NO